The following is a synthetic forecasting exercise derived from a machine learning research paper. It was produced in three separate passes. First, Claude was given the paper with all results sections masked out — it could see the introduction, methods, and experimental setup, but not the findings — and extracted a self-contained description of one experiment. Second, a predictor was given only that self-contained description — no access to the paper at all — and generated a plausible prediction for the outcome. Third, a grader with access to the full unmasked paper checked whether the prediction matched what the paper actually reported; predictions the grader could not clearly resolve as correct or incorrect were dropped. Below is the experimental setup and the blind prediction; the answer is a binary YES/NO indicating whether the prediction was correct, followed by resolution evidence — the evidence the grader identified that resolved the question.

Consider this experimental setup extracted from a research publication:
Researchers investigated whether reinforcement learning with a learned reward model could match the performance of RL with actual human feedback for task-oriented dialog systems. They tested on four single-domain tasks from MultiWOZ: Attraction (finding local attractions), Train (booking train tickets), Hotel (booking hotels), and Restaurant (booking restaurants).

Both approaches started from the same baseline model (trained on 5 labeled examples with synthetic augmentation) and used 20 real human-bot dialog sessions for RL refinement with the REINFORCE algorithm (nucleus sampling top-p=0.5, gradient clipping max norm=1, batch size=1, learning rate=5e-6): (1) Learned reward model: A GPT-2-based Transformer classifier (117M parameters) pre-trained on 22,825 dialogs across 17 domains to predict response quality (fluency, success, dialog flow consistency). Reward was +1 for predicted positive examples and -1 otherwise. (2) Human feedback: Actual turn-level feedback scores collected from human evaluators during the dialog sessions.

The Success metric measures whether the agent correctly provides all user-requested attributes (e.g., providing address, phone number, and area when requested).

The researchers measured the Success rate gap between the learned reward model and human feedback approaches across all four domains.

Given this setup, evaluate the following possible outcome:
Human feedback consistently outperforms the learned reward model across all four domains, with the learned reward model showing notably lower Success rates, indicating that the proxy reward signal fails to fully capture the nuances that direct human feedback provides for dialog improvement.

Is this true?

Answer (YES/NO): NO